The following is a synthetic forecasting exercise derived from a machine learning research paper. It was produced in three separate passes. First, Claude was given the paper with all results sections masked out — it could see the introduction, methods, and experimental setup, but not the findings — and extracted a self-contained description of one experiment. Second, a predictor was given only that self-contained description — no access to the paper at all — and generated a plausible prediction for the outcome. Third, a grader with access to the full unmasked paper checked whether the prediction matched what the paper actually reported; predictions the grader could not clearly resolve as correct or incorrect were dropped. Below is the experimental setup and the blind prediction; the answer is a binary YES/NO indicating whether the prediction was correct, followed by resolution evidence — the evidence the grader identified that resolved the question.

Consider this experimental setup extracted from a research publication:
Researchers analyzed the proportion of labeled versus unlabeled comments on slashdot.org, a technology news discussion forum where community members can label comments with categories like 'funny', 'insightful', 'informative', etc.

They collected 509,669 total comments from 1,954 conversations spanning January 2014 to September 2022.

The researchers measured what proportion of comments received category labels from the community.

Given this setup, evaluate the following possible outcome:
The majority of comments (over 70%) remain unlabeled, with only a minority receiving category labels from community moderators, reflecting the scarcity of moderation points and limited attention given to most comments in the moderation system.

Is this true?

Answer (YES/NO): YES